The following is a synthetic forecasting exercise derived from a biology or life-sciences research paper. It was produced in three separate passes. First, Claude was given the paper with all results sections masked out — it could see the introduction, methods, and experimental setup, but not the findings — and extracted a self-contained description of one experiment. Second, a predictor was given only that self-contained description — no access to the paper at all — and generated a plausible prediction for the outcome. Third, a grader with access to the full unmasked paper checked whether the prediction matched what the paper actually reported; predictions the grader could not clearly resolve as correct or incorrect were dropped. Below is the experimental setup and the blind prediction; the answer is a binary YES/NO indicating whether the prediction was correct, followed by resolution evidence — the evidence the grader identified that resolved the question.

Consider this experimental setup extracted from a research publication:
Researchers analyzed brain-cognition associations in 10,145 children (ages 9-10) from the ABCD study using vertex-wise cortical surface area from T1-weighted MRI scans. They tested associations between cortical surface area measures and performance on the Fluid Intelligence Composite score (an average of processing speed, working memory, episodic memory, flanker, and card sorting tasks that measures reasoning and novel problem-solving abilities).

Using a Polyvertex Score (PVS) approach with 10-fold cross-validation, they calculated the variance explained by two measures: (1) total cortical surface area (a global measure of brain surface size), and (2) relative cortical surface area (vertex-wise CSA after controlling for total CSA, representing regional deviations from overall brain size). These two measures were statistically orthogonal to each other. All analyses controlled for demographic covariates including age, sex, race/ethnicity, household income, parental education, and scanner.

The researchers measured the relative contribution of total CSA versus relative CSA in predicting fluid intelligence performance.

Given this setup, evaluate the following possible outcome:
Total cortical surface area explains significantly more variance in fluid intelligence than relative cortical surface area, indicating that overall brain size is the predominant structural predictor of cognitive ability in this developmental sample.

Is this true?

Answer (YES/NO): NO